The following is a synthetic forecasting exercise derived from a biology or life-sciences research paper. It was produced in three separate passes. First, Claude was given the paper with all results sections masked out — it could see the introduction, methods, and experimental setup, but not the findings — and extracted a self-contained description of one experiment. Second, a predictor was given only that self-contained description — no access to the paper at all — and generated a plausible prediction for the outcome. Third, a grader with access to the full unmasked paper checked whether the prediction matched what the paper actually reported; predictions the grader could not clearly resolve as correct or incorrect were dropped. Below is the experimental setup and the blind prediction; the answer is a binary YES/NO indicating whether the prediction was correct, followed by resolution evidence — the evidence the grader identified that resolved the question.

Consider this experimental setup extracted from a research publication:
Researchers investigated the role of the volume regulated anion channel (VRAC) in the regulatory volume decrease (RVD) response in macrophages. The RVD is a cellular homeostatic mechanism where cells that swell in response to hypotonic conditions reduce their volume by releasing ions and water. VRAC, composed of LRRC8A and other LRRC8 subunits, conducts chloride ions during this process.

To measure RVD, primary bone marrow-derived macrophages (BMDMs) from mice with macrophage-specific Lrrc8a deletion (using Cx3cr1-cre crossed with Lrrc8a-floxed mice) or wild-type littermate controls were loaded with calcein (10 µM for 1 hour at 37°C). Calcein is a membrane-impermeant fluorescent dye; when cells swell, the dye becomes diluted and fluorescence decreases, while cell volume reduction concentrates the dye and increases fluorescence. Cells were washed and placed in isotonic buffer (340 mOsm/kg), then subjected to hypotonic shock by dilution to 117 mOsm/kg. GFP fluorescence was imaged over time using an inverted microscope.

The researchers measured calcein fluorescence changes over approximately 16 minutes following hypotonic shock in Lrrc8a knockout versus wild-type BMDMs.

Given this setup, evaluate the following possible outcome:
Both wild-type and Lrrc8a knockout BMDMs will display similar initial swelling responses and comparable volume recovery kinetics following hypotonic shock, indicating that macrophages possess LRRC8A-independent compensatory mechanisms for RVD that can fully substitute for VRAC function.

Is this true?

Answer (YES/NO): NO